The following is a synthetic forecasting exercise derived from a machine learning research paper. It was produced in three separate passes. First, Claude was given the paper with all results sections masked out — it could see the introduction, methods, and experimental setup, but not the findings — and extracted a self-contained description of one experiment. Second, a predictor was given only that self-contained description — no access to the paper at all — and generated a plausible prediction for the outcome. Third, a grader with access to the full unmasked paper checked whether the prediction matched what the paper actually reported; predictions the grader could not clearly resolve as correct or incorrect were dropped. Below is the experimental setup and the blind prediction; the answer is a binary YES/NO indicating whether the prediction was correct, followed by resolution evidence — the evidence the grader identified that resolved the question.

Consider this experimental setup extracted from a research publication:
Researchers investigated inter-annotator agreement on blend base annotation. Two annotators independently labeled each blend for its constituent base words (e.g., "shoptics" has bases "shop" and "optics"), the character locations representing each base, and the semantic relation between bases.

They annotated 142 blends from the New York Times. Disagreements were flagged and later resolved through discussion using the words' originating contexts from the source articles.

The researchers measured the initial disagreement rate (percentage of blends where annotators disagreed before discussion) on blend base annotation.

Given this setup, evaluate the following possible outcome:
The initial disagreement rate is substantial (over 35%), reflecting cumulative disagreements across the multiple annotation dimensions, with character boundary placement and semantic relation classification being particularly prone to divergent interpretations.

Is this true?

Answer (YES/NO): NO